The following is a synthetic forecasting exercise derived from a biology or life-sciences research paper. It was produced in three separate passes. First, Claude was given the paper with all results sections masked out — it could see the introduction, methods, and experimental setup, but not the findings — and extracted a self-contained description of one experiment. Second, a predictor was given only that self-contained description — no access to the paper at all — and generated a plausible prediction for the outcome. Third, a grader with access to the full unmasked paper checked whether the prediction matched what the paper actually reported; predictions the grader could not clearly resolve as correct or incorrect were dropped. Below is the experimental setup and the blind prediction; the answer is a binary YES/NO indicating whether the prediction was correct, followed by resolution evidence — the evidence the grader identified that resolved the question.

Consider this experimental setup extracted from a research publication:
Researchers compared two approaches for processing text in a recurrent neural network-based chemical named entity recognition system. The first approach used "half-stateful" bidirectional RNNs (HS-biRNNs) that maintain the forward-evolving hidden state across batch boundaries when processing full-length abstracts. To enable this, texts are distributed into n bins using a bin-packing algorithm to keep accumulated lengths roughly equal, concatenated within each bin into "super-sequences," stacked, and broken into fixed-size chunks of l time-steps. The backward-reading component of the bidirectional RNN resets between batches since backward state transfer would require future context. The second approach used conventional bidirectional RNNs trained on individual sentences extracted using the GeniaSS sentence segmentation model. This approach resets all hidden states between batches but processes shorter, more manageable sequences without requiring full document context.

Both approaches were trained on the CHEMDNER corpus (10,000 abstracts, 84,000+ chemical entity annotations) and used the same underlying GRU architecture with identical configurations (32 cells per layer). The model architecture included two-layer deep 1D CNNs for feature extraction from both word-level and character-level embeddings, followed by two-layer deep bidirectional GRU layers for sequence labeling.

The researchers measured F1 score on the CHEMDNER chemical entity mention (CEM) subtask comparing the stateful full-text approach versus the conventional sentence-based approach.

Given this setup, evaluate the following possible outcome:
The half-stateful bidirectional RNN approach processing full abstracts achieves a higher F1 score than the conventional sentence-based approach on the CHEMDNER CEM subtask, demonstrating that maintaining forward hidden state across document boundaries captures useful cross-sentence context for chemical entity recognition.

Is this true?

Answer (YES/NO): NO